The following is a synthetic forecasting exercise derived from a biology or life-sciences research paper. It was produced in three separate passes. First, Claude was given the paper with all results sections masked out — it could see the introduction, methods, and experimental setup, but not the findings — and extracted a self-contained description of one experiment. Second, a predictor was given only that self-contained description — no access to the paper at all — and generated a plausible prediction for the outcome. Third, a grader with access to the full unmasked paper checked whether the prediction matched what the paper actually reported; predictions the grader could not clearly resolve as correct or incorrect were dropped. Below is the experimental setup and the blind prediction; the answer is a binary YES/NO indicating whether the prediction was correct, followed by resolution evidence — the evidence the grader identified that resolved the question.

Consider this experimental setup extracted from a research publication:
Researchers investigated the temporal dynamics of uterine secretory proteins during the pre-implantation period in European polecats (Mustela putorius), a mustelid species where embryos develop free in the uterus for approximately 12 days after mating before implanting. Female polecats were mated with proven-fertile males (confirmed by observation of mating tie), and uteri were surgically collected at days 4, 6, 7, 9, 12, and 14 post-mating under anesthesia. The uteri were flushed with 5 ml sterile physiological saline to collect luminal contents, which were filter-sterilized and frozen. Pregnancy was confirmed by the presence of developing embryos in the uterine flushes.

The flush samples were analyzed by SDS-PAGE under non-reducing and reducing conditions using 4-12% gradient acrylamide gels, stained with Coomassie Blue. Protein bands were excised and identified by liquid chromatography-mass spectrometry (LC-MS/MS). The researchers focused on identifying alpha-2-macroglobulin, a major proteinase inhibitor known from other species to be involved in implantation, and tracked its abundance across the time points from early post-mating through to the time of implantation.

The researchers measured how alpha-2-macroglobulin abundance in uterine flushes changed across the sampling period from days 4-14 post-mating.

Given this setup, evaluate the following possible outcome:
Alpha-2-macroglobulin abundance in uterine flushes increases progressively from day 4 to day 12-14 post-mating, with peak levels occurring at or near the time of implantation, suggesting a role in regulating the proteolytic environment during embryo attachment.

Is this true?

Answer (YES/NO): YES